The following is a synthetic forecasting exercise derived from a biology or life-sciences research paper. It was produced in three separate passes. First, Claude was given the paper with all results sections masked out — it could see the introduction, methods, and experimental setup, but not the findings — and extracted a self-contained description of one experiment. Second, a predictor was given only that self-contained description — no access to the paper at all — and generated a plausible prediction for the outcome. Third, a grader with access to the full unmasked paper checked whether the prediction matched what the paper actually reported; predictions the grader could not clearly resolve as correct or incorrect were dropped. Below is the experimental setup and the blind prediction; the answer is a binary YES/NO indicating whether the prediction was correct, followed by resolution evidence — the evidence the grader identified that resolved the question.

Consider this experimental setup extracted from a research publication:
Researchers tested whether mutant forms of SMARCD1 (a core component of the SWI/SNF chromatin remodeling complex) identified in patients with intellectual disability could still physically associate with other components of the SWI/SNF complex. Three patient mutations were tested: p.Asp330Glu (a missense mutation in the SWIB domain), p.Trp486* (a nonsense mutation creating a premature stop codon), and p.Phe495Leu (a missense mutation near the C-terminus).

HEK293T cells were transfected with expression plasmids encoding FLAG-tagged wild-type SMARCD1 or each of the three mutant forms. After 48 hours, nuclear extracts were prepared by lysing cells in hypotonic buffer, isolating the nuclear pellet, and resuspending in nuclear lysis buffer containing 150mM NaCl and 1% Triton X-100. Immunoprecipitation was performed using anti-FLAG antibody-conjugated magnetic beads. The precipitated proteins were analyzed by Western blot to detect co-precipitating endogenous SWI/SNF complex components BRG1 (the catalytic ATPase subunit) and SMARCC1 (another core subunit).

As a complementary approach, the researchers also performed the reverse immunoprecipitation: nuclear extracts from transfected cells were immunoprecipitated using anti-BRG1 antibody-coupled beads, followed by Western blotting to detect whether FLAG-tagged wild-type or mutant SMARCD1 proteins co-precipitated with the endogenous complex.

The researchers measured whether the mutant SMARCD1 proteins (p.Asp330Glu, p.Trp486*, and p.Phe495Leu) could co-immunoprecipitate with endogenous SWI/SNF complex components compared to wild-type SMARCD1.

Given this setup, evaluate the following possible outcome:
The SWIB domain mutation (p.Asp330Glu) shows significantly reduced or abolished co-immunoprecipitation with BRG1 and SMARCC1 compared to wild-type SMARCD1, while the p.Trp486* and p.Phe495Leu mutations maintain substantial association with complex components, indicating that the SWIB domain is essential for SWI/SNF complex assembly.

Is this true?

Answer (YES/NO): NO